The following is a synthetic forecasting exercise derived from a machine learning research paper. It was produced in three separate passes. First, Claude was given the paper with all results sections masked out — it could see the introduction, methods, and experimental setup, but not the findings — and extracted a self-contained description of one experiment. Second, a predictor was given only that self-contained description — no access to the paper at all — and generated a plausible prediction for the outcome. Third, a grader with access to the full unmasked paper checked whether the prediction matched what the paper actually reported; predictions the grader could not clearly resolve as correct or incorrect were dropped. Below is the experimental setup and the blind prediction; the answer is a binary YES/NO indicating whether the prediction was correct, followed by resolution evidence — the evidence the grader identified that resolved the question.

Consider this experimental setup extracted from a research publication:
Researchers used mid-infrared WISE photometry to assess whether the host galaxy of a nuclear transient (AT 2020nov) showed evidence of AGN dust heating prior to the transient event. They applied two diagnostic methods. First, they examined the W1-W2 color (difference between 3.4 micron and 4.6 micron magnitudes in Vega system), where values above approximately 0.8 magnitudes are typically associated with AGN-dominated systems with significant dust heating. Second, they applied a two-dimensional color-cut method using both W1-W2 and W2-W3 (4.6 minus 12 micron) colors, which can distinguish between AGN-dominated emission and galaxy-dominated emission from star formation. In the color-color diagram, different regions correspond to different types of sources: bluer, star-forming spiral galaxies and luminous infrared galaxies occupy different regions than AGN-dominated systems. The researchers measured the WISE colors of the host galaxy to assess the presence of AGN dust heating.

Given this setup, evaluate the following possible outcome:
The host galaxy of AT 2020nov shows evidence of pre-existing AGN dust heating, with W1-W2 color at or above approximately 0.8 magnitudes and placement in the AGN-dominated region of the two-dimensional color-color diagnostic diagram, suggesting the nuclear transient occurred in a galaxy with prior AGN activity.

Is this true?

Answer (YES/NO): NO